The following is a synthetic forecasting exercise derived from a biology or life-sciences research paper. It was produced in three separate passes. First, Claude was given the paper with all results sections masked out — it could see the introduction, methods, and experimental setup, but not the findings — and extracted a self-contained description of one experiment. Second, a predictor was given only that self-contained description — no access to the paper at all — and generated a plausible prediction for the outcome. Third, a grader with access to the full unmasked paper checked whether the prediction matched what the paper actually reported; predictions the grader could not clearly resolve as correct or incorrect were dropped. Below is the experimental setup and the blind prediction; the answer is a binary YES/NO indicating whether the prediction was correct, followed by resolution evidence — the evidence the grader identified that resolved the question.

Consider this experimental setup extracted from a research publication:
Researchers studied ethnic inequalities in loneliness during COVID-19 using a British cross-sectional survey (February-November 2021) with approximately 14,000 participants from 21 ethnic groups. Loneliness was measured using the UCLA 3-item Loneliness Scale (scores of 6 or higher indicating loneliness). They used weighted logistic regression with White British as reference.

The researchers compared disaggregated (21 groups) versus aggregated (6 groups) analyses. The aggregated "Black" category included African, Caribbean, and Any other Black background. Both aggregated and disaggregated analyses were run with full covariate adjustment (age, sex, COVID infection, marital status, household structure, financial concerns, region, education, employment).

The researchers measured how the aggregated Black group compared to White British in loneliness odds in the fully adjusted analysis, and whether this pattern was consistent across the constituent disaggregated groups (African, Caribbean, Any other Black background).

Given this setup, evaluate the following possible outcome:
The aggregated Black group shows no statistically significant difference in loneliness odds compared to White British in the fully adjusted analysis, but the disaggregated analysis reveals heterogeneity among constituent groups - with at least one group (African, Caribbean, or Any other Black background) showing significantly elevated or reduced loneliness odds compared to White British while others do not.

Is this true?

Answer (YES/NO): NO